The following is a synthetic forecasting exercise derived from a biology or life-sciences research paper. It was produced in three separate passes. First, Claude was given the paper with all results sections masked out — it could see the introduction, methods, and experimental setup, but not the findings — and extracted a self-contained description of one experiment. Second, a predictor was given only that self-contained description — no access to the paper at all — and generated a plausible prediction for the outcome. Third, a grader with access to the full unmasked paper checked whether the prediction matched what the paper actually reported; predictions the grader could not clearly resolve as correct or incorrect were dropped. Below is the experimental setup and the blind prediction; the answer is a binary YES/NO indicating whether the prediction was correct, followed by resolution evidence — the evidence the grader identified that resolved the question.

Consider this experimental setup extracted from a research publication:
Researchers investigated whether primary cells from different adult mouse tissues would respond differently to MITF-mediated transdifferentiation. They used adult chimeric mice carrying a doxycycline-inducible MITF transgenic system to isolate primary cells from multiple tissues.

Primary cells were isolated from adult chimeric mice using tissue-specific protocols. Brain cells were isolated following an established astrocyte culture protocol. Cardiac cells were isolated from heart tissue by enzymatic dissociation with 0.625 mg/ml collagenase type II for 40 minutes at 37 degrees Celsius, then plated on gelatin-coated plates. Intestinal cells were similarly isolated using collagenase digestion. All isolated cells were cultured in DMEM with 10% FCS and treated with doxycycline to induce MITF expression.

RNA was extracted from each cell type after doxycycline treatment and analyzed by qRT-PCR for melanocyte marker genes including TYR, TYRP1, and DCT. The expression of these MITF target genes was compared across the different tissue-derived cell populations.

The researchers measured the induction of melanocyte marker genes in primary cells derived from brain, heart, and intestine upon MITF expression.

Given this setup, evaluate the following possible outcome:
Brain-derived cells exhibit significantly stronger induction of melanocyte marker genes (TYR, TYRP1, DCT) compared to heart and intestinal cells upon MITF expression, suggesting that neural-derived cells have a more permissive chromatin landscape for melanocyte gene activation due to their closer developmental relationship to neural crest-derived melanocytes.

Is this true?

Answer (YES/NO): NO